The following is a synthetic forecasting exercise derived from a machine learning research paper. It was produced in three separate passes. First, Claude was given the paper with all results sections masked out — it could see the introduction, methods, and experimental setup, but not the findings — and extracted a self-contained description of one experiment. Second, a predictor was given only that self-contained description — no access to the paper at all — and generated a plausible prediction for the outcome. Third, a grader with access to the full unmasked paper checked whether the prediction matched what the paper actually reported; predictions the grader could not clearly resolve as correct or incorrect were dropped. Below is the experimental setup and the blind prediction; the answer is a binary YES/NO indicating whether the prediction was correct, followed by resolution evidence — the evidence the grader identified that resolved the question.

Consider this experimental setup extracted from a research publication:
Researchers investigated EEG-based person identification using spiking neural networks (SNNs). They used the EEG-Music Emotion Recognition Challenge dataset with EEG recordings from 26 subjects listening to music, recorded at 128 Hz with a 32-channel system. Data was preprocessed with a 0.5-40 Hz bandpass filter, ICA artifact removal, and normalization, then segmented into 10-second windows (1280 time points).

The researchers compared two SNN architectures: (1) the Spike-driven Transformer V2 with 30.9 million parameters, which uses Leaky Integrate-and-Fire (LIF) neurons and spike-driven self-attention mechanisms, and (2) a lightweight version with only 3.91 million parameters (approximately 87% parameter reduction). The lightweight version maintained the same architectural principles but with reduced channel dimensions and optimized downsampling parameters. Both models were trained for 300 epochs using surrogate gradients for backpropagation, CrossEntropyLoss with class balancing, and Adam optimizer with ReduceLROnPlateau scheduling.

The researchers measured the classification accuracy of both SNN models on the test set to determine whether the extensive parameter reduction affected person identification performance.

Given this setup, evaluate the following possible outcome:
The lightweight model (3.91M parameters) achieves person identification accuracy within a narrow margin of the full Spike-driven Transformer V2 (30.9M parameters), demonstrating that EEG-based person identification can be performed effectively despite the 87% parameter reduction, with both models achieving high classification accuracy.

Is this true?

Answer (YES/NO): NO